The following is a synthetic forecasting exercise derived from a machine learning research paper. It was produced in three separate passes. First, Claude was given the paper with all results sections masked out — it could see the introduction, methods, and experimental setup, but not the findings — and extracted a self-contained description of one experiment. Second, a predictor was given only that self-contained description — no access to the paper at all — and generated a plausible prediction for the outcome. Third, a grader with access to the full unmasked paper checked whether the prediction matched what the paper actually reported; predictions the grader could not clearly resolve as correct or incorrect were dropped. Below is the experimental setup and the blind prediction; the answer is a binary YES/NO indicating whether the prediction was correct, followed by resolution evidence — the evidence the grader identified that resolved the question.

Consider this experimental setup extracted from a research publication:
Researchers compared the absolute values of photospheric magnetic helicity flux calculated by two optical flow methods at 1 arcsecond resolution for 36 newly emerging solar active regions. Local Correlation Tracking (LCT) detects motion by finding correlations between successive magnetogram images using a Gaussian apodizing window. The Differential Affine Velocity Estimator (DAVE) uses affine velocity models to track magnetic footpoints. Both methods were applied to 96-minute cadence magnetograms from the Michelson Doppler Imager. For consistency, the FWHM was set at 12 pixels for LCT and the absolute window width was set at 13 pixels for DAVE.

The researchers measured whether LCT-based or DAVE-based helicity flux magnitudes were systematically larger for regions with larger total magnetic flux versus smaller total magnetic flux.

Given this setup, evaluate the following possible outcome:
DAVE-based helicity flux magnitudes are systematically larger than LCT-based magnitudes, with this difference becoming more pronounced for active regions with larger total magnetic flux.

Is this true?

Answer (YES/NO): NO